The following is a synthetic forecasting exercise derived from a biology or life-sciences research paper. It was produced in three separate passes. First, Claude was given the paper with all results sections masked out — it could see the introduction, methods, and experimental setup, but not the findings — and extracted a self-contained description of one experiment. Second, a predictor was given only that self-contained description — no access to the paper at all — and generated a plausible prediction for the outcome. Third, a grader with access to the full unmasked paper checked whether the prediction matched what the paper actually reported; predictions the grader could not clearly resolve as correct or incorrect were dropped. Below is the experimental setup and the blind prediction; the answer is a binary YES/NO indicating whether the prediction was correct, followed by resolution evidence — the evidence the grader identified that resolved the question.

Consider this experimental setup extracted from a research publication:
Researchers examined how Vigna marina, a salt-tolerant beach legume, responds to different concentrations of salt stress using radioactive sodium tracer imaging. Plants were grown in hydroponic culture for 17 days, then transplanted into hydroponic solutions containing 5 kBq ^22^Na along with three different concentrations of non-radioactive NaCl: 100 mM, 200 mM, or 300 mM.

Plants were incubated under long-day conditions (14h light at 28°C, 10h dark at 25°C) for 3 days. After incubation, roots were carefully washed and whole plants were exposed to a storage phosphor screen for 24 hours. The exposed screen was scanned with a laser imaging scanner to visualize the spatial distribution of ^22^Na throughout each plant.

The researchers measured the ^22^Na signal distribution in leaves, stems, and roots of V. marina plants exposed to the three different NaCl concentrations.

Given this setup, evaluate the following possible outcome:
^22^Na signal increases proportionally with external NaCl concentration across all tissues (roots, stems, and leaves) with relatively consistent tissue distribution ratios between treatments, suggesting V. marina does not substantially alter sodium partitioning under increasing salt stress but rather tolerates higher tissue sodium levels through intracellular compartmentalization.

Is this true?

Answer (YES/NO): NO